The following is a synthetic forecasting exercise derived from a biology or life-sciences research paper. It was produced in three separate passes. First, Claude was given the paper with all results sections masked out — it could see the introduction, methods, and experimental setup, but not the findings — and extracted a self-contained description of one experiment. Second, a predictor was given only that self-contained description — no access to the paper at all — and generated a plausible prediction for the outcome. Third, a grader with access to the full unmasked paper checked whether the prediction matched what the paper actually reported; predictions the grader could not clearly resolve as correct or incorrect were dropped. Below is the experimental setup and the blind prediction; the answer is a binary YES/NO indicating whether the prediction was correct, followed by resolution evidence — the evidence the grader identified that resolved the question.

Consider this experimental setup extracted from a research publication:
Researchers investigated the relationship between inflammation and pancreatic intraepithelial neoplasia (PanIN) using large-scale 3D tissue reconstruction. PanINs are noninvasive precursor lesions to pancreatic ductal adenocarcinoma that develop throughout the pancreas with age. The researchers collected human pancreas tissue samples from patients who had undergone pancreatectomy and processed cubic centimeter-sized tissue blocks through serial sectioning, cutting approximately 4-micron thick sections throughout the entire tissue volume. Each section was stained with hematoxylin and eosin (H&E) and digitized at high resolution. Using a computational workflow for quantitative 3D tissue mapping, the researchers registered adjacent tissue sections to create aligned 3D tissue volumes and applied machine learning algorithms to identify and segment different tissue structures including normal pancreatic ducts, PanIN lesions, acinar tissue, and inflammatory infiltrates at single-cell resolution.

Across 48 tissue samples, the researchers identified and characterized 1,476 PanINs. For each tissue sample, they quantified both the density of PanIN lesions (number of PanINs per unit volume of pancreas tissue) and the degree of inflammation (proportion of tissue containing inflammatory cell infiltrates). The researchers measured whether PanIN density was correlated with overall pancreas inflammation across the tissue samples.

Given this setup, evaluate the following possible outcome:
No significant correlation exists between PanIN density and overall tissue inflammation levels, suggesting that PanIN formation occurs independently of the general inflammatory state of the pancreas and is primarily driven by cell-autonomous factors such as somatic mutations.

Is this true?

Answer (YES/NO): NO